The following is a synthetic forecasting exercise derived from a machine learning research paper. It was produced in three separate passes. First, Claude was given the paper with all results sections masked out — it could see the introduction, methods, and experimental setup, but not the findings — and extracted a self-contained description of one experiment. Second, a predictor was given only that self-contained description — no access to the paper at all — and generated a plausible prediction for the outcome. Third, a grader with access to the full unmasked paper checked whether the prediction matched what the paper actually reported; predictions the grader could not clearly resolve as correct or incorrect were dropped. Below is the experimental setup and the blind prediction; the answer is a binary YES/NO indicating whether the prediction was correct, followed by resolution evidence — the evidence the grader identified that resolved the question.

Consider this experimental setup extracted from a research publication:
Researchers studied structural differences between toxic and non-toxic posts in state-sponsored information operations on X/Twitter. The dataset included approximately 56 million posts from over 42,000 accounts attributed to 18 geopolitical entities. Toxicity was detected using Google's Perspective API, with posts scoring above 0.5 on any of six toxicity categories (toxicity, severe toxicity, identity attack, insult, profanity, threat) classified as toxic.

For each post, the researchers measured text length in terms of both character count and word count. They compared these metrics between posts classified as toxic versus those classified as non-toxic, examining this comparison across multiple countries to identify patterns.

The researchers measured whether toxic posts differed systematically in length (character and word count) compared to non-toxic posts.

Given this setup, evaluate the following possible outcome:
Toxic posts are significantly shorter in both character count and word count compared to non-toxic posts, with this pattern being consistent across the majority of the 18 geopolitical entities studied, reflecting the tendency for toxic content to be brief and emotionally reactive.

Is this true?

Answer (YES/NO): NO